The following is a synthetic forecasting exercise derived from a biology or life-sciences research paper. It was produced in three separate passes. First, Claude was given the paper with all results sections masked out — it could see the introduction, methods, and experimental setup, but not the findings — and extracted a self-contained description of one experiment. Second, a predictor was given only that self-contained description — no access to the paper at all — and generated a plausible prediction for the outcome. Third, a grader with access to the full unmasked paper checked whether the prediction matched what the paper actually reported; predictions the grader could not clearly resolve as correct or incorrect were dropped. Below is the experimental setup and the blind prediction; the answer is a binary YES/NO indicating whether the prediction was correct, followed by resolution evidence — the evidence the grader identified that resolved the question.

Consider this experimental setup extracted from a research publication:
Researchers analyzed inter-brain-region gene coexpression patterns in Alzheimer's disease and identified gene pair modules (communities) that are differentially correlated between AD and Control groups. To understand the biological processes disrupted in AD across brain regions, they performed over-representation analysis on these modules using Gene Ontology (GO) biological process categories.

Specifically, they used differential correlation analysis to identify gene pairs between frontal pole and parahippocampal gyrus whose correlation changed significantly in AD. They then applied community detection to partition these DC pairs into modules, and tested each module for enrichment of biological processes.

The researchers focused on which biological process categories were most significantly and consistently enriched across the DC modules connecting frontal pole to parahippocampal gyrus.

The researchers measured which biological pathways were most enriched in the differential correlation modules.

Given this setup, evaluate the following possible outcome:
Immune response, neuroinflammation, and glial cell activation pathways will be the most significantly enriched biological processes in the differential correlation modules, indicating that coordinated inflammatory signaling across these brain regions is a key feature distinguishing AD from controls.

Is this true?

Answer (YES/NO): NO